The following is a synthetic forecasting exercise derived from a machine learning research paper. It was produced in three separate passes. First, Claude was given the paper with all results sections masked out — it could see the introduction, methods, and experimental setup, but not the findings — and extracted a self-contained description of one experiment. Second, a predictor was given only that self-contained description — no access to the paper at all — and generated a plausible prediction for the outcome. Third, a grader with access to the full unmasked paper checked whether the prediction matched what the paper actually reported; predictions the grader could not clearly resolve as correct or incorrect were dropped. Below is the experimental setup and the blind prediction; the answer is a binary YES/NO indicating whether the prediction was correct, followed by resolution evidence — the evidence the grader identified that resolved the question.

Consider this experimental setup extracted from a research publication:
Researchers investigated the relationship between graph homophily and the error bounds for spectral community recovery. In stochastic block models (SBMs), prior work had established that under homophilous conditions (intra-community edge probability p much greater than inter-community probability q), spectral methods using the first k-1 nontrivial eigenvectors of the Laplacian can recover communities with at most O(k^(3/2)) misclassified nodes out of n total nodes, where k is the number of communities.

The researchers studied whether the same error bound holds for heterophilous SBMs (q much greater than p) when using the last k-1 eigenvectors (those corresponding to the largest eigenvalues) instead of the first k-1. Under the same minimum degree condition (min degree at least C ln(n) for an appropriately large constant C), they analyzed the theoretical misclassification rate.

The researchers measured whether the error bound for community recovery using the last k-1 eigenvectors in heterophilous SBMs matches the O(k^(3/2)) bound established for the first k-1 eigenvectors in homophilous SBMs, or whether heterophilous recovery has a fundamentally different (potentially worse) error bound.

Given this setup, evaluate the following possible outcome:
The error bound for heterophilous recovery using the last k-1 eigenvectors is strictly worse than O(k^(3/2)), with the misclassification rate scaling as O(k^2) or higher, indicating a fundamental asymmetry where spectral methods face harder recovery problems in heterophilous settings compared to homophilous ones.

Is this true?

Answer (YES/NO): NO